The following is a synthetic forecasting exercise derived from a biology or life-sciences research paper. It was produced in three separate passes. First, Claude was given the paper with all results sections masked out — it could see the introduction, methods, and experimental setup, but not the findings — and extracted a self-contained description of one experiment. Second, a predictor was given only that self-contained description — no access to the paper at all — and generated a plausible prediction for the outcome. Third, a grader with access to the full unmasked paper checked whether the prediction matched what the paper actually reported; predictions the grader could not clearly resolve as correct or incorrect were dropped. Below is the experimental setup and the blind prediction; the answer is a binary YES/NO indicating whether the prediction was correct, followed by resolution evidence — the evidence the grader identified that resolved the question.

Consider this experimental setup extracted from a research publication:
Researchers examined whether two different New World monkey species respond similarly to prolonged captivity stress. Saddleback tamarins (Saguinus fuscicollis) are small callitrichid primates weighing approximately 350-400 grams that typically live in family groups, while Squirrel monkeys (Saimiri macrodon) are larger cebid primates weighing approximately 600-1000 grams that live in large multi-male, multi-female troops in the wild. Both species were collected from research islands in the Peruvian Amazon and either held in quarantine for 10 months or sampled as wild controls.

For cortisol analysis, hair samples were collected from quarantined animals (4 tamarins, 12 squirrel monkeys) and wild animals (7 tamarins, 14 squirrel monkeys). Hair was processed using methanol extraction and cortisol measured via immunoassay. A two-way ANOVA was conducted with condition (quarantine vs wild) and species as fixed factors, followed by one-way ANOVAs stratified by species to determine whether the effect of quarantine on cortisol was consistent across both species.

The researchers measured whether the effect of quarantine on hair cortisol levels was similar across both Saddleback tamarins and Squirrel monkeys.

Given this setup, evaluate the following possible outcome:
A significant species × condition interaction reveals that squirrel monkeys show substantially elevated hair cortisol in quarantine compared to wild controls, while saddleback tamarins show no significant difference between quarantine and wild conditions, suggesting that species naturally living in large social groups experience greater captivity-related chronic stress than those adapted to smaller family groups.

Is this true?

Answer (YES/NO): NO